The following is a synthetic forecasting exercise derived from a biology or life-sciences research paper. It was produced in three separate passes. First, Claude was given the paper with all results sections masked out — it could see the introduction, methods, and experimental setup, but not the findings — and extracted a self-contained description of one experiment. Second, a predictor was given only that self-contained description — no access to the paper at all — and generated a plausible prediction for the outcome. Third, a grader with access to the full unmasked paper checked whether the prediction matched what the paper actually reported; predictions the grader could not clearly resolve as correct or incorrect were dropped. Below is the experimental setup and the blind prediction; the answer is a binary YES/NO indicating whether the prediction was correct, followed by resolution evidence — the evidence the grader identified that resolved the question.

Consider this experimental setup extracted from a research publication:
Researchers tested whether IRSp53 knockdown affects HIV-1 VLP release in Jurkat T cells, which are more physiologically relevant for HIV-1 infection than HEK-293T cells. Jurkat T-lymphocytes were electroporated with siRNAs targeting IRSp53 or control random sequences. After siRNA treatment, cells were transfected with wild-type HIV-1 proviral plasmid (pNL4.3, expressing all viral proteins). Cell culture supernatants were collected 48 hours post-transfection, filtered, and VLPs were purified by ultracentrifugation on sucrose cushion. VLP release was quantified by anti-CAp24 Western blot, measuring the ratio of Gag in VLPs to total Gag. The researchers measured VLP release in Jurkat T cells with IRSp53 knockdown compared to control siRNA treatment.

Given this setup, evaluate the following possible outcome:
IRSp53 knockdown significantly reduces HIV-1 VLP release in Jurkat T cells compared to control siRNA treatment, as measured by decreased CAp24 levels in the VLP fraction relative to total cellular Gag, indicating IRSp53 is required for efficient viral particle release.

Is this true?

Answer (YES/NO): YES